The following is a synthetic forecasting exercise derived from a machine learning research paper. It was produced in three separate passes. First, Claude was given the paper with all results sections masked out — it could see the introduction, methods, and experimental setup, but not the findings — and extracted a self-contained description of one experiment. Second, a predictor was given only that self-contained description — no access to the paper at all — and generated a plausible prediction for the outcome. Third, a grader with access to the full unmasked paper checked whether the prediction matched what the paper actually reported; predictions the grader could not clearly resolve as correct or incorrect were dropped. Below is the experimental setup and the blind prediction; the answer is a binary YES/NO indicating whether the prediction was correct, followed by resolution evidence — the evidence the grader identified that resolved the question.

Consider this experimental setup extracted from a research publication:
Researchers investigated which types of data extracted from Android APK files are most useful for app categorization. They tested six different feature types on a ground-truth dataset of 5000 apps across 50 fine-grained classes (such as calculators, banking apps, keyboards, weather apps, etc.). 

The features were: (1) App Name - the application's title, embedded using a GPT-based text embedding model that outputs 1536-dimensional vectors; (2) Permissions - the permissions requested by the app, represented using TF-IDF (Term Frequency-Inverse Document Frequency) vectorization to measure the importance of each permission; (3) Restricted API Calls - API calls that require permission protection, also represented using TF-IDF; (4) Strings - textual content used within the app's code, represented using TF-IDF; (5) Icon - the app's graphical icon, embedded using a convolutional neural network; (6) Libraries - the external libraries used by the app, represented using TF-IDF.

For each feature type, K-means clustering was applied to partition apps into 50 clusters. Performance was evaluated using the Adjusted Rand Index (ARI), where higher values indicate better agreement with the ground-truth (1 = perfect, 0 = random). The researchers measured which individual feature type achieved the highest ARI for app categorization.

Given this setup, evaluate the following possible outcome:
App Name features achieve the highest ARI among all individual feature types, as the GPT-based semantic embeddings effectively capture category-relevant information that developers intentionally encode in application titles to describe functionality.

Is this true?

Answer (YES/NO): YES